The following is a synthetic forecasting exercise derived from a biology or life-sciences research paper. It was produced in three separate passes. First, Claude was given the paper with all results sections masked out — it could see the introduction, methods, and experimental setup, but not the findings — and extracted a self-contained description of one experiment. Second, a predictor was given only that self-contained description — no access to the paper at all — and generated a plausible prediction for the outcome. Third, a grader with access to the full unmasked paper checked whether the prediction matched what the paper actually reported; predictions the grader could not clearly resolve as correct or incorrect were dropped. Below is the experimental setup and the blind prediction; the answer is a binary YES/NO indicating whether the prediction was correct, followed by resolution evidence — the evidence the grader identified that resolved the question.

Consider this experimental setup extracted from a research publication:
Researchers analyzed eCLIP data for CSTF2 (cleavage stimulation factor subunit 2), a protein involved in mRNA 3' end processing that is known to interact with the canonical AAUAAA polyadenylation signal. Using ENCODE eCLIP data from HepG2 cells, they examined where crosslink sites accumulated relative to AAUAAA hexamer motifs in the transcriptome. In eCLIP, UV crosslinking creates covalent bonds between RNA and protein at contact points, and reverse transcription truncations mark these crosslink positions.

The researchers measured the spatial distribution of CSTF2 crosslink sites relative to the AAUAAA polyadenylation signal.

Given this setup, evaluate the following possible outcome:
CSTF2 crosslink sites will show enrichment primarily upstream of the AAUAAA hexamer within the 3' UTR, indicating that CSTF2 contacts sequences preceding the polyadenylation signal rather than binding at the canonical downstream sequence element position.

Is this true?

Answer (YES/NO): NO